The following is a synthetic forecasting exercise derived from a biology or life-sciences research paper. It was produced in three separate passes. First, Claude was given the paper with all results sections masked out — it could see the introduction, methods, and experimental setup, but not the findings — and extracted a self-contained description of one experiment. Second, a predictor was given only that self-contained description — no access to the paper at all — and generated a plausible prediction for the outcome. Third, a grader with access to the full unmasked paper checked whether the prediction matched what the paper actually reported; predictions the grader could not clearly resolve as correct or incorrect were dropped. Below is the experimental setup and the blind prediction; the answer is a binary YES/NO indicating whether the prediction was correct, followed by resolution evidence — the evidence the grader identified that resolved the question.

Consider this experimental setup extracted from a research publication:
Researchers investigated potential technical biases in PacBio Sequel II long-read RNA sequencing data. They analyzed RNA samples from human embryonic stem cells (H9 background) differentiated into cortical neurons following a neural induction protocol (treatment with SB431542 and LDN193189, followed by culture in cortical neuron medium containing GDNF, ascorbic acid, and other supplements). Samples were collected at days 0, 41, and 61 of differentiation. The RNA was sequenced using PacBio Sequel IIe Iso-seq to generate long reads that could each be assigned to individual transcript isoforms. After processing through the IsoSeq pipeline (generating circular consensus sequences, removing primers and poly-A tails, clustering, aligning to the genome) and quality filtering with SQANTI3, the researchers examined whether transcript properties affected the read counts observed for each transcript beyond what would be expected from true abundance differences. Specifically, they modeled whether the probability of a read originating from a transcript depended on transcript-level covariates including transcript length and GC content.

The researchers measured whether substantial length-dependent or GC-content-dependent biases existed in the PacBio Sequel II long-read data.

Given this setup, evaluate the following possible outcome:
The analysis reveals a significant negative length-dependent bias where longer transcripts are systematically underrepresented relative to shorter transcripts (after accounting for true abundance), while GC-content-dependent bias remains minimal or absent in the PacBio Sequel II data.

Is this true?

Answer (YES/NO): NO